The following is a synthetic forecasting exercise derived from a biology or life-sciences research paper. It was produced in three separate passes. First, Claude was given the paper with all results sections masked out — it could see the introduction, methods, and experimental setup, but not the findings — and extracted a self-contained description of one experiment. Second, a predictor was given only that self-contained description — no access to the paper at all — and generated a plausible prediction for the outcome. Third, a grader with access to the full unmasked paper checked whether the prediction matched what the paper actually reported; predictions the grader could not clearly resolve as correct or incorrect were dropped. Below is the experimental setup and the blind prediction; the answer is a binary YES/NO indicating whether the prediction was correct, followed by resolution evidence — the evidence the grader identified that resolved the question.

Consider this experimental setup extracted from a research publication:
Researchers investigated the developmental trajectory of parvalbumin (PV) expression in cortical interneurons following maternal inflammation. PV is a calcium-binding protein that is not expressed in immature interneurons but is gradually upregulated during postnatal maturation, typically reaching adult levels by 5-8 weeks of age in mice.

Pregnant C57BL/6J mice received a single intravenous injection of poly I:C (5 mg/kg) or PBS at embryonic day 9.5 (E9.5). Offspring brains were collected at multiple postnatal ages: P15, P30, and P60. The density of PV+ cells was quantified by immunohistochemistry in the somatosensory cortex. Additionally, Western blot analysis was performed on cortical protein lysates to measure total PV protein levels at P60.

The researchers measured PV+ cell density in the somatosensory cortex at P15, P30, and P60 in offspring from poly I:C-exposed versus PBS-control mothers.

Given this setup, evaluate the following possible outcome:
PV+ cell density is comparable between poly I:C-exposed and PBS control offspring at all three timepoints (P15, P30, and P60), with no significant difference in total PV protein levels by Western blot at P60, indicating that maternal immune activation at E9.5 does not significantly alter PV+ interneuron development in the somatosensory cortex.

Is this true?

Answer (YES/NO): NO